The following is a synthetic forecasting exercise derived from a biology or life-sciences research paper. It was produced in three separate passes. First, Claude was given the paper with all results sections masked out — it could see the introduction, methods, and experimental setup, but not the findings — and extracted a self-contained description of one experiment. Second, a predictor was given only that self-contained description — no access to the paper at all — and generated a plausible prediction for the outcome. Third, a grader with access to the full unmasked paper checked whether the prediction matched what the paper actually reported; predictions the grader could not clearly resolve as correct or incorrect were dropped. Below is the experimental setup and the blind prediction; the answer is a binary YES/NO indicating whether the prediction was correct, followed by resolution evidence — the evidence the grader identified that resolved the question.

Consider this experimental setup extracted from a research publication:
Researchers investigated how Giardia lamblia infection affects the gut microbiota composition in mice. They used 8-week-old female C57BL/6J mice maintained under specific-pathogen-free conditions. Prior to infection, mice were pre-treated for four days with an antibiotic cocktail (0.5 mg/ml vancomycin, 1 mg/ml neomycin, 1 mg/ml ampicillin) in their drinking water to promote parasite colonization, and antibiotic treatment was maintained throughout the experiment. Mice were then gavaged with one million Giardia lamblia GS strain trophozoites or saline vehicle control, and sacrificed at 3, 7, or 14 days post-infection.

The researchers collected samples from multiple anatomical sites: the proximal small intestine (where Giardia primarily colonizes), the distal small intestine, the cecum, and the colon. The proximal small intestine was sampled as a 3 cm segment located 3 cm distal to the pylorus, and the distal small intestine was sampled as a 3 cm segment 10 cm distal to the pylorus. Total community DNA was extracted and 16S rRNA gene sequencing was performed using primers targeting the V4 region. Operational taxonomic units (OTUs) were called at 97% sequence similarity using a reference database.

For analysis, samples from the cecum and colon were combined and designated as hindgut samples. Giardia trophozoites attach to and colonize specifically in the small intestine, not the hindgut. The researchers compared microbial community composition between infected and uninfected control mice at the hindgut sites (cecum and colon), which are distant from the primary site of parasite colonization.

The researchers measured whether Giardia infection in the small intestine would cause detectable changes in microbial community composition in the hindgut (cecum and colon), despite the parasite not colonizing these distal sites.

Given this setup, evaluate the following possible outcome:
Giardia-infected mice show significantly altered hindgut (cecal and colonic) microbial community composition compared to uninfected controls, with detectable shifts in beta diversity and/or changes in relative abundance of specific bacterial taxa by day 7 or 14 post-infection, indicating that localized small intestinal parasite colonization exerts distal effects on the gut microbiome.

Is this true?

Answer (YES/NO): YES